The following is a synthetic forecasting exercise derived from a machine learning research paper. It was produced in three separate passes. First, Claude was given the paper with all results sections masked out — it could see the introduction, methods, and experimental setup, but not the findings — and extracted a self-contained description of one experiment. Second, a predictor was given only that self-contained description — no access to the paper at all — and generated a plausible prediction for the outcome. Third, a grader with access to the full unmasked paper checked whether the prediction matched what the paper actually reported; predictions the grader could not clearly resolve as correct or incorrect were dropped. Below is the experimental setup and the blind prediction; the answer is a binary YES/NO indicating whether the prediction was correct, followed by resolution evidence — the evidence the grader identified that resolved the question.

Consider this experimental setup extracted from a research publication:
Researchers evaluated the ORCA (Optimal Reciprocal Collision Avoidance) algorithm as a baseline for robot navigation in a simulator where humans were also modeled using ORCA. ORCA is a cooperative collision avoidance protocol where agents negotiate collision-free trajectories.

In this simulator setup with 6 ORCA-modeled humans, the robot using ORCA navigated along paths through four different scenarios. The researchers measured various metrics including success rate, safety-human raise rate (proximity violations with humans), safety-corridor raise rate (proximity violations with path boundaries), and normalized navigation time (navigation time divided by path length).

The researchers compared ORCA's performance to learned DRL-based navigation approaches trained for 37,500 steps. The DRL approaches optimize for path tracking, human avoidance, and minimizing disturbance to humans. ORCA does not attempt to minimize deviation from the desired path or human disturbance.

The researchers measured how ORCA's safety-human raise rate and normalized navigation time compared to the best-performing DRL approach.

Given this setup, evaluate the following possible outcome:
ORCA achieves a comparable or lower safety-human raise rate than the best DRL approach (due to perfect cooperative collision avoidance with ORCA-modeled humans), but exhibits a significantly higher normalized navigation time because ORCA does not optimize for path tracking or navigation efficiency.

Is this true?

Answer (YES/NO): YES